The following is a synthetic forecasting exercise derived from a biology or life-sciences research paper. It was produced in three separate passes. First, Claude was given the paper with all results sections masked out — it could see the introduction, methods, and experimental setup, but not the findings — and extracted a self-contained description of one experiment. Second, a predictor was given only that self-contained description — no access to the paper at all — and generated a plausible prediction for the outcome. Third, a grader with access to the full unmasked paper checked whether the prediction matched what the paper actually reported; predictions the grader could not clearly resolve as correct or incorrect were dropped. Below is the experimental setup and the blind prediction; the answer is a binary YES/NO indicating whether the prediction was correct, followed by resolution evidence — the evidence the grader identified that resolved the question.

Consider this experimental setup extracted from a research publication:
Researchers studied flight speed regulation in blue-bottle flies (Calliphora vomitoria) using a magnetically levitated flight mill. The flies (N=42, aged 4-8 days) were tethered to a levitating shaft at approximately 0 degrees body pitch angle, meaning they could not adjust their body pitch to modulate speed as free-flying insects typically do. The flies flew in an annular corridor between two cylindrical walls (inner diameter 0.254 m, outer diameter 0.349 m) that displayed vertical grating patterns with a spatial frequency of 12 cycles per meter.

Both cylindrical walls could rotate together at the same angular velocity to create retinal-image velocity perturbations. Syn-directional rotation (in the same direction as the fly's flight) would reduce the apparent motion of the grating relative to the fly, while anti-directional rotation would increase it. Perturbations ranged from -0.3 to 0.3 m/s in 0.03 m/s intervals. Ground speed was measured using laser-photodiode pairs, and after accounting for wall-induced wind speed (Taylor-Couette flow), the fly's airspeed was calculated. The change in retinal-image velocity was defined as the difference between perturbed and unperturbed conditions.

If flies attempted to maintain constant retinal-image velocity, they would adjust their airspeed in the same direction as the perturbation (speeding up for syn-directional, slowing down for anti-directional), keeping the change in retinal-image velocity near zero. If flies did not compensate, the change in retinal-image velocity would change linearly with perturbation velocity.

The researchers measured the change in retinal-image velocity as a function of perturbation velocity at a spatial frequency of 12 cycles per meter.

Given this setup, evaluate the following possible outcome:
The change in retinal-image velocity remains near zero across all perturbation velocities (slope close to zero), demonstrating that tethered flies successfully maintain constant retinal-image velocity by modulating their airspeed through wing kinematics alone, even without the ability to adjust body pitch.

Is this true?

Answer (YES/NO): NO